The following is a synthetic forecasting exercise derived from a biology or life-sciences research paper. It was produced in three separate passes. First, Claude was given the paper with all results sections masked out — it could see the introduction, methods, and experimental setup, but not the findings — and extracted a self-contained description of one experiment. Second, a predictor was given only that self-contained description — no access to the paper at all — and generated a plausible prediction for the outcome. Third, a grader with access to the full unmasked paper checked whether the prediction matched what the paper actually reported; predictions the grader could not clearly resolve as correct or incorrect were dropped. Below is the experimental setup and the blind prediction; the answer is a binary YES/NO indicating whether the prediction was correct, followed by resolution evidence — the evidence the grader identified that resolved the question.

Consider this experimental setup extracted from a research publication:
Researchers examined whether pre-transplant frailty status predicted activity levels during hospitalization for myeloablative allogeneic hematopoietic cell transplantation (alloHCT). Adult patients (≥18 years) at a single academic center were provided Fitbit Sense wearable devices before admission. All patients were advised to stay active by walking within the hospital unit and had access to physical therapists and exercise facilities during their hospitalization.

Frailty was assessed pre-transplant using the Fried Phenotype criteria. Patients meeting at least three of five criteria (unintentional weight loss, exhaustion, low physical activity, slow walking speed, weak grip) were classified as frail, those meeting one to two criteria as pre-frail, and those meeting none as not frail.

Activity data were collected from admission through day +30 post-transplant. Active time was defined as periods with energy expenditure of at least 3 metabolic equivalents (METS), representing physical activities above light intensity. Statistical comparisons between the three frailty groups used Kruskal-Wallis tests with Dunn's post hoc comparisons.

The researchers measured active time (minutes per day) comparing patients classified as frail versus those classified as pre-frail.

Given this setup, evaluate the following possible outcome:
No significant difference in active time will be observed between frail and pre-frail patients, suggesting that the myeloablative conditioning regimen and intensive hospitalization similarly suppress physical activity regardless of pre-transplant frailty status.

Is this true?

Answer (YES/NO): YES